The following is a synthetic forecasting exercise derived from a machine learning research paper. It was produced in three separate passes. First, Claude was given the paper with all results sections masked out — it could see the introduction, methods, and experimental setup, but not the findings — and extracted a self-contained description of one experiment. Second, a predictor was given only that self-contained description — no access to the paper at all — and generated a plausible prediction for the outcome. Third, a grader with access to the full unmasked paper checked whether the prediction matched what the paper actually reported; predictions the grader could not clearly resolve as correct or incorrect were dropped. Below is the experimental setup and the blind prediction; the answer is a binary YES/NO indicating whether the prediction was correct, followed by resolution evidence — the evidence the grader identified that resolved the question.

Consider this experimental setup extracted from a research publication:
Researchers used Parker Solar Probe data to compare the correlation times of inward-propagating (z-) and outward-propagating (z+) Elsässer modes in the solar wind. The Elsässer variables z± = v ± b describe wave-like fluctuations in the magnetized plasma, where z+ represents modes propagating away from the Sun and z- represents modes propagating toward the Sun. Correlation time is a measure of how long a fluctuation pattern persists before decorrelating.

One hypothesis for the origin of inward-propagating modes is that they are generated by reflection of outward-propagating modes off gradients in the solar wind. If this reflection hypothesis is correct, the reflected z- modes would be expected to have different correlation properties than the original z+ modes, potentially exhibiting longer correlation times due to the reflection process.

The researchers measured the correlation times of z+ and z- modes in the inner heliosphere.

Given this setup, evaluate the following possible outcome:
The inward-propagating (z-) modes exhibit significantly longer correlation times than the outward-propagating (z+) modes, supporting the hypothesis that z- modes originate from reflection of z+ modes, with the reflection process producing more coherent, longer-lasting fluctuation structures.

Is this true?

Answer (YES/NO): YES